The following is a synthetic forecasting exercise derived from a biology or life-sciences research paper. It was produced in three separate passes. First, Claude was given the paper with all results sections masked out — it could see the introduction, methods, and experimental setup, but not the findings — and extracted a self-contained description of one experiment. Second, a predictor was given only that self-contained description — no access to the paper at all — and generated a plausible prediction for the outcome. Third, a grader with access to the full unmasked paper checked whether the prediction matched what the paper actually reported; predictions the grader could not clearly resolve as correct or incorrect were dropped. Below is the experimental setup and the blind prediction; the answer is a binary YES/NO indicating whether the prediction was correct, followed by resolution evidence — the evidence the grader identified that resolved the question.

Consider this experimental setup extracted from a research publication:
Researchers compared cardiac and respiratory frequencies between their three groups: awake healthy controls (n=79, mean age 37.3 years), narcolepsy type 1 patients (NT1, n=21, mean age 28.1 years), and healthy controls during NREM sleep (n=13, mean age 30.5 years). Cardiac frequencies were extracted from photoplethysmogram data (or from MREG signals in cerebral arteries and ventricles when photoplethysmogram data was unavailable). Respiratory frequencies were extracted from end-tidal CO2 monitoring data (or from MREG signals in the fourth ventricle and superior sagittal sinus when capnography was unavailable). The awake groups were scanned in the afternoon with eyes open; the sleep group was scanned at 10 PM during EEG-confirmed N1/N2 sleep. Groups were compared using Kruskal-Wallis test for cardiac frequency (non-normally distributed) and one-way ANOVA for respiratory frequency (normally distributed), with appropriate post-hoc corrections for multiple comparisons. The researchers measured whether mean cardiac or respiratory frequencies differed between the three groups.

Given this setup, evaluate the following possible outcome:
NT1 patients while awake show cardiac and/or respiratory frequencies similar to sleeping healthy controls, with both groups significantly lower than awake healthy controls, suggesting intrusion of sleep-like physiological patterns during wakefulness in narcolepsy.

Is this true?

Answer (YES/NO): NO